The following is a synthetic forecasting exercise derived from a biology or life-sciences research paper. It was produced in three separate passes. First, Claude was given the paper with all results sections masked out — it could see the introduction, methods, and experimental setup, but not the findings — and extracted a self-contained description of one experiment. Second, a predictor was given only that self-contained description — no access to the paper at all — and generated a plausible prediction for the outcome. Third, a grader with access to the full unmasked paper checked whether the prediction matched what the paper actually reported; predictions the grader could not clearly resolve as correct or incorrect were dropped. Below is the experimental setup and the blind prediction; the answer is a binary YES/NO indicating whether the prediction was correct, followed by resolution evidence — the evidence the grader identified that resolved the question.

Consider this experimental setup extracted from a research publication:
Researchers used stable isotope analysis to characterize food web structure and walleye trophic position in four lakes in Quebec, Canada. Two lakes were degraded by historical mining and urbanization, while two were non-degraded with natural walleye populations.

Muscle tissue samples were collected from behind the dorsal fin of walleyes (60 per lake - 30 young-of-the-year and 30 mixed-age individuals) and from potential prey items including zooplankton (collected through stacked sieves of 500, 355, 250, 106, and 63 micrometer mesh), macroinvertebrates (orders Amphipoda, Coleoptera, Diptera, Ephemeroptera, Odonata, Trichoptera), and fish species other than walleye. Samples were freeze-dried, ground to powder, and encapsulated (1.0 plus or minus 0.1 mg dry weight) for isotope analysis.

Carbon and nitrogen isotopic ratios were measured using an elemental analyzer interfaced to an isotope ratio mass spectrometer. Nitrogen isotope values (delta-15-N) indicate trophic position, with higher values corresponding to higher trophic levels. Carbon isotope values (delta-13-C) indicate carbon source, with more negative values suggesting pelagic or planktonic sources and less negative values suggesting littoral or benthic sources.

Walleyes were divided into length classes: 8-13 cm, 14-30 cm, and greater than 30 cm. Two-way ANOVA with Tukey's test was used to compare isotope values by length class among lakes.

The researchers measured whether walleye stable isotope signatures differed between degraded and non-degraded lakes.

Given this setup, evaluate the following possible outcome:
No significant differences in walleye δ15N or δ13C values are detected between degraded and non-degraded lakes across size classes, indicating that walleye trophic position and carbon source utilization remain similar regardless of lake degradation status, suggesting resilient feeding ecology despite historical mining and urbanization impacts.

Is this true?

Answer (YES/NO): NO